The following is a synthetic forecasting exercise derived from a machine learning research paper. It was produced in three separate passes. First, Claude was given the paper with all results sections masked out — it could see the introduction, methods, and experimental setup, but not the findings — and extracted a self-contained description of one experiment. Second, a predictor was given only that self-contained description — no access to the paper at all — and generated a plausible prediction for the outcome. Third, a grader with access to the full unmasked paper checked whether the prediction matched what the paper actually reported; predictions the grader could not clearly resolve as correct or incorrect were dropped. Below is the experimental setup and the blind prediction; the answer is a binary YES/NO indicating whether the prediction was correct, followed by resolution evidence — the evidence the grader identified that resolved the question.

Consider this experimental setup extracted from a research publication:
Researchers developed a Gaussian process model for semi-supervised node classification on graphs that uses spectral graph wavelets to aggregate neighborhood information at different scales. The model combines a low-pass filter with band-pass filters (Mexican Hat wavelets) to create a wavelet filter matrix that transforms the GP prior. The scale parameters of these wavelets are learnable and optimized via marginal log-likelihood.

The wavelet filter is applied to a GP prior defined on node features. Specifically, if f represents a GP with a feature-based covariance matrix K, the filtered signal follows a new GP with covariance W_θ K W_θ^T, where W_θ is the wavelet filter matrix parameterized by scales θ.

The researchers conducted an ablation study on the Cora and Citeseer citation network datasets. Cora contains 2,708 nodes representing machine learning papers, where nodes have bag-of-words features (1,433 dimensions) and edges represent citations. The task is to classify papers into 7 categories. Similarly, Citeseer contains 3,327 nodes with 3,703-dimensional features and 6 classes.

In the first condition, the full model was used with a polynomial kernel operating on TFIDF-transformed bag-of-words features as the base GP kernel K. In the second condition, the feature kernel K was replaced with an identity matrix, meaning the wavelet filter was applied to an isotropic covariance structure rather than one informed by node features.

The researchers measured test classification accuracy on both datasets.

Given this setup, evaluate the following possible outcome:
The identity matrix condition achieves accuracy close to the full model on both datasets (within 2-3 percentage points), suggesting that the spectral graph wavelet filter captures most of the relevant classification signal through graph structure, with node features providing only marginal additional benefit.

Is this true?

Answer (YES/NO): NO